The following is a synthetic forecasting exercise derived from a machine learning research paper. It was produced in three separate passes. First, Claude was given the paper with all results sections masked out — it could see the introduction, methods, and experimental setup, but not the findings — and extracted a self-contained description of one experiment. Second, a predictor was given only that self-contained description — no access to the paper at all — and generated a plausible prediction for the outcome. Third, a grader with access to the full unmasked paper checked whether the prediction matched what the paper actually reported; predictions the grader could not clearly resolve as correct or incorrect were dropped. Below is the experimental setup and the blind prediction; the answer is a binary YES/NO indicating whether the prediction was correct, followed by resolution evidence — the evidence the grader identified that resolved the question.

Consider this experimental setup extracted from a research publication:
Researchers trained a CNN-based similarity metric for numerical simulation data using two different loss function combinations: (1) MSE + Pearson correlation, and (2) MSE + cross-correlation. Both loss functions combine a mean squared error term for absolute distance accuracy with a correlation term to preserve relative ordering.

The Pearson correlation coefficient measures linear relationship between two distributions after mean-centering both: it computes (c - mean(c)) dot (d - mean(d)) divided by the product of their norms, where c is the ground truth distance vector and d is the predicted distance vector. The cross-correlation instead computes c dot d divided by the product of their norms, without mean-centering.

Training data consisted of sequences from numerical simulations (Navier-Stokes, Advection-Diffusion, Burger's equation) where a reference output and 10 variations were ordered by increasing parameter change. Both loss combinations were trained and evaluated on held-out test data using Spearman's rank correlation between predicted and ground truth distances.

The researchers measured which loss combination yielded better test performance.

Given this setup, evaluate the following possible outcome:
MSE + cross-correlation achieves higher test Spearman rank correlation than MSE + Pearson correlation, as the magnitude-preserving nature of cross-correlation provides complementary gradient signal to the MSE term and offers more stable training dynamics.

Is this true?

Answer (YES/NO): NO